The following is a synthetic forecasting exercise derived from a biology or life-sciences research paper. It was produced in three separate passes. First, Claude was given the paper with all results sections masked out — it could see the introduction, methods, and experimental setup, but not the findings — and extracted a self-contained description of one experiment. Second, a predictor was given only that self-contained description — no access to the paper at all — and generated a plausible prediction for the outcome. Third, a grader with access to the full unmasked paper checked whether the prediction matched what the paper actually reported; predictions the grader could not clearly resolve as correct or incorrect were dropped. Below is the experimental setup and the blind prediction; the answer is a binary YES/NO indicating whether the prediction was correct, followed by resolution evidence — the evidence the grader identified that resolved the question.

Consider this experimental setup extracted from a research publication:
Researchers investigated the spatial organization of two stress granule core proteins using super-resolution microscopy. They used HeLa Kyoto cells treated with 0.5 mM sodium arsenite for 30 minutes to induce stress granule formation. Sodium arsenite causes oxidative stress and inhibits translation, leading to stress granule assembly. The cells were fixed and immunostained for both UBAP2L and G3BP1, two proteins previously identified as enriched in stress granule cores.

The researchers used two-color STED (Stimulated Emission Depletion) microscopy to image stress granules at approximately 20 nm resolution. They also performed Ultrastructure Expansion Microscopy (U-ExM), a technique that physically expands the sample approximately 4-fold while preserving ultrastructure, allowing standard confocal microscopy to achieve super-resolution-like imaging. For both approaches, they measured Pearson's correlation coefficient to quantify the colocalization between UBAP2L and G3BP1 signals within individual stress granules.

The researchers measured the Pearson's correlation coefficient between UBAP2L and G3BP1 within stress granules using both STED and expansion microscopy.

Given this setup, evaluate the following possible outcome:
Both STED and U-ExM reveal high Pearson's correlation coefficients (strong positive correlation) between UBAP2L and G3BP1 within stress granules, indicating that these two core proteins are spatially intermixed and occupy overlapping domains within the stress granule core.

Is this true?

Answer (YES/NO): NO